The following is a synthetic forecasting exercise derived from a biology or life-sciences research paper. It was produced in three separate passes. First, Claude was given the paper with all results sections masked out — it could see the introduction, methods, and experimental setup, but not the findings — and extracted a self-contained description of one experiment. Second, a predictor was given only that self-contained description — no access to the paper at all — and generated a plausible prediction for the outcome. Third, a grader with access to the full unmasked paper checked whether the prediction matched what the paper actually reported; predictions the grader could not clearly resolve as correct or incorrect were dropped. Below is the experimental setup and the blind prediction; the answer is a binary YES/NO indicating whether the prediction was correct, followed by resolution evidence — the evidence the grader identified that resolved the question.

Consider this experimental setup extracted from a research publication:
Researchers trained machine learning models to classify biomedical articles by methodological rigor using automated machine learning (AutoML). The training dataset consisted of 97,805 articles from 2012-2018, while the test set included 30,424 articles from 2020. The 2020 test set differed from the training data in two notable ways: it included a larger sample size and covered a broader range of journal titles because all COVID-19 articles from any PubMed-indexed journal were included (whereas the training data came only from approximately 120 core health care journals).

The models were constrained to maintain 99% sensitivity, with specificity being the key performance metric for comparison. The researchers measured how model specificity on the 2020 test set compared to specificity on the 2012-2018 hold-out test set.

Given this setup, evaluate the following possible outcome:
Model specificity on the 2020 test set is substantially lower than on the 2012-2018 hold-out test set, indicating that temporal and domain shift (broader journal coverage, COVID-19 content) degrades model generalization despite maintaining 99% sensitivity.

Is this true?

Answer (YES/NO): NO